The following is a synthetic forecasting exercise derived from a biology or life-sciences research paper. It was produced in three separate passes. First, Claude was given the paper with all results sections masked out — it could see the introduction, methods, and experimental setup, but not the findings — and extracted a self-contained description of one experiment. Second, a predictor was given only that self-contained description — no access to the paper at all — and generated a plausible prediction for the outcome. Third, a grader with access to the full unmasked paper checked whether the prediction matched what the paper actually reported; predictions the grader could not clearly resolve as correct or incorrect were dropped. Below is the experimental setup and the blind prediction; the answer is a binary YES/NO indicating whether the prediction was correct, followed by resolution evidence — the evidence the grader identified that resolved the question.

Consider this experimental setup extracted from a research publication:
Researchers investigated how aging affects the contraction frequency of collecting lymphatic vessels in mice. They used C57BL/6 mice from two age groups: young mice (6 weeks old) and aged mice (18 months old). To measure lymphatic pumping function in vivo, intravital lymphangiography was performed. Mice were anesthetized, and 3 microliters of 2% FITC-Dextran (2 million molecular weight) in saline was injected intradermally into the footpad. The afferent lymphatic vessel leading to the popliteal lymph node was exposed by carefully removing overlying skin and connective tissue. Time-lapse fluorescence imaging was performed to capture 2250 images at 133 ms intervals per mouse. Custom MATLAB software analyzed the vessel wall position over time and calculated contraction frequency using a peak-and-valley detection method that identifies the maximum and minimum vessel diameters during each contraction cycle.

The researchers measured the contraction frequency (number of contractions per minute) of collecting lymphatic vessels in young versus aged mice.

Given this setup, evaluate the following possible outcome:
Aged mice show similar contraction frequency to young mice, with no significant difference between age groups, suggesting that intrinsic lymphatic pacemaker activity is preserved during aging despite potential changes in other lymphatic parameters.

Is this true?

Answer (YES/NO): NO